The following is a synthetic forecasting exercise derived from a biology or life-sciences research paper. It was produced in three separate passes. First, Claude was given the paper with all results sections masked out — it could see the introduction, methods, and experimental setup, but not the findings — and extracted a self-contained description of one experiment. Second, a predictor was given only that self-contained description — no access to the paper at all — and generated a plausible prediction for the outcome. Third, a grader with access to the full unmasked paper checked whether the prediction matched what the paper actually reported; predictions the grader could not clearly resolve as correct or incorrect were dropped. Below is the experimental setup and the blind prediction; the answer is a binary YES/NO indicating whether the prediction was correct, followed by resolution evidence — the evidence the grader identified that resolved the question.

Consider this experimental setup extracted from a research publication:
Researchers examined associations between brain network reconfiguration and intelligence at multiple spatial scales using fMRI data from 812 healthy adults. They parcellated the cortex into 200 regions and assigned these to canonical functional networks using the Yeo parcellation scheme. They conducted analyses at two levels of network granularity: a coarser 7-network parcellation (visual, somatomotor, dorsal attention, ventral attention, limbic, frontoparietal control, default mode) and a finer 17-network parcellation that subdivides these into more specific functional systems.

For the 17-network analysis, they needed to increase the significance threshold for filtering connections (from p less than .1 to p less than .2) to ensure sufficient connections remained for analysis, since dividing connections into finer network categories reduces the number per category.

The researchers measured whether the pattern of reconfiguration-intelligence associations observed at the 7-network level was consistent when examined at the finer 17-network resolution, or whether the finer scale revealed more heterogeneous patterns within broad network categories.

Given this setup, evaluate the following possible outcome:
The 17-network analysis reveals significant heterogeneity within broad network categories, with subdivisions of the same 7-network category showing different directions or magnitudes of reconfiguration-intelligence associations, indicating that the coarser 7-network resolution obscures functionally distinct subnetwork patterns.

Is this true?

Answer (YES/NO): NO